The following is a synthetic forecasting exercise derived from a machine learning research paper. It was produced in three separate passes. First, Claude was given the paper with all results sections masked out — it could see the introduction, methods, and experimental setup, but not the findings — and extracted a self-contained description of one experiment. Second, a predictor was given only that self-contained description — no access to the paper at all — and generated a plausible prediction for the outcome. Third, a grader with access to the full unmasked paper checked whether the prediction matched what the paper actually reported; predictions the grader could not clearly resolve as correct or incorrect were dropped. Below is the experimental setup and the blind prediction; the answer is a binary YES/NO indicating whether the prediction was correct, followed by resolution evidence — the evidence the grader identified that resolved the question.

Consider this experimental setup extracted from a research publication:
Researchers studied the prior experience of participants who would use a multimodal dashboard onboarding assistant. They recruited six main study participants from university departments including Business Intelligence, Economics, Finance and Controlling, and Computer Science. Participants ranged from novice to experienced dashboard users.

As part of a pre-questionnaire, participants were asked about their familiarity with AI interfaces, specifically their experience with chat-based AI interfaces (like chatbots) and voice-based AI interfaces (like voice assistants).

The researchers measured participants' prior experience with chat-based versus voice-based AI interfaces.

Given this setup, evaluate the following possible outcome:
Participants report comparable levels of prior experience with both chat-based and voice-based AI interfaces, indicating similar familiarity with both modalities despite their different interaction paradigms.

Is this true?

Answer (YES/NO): NO